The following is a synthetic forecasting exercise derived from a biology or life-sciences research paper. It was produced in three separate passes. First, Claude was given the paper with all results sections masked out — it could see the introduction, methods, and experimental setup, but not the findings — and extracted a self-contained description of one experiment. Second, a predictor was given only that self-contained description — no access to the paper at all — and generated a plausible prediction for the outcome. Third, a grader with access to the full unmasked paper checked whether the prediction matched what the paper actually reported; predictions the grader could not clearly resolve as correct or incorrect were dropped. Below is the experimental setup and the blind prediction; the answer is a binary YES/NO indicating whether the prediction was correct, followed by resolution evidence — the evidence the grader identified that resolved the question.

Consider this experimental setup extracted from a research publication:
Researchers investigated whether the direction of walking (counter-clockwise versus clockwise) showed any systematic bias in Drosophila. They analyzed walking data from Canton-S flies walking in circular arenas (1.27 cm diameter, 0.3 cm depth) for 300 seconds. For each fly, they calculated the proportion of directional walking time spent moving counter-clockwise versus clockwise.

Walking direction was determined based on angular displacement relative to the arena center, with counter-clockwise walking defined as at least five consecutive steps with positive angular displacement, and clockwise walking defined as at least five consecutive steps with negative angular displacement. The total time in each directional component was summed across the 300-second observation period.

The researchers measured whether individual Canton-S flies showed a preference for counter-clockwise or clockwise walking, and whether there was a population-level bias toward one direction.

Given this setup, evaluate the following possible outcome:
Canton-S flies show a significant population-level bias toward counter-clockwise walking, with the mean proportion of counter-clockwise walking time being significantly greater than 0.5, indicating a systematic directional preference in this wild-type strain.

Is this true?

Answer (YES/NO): NO